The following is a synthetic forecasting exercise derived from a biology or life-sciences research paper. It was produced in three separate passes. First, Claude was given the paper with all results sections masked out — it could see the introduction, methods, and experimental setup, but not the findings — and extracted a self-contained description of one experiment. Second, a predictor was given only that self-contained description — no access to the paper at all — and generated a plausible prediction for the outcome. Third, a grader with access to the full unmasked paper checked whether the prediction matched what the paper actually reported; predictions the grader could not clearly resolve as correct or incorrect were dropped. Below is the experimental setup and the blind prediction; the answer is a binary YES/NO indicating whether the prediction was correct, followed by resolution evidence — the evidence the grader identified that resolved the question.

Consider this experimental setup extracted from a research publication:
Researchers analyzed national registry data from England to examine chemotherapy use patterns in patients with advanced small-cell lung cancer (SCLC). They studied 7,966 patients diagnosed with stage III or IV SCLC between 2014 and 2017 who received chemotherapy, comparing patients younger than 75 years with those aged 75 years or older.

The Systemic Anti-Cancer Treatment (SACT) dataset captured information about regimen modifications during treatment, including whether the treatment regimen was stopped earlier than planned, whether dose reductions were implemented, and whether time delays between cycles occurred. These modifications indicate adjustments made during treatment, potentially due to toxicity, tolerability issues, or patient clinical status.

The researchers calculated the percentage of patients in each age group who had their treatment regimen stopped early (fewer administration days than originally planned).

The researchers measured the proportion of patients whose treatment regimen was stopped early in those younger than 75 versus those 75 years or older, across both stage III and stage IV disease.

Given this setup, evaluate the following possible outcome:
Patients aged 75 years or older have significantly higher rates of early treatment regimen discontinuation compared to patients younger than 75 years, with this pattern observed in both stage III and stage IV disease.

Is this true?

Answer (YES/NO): NO